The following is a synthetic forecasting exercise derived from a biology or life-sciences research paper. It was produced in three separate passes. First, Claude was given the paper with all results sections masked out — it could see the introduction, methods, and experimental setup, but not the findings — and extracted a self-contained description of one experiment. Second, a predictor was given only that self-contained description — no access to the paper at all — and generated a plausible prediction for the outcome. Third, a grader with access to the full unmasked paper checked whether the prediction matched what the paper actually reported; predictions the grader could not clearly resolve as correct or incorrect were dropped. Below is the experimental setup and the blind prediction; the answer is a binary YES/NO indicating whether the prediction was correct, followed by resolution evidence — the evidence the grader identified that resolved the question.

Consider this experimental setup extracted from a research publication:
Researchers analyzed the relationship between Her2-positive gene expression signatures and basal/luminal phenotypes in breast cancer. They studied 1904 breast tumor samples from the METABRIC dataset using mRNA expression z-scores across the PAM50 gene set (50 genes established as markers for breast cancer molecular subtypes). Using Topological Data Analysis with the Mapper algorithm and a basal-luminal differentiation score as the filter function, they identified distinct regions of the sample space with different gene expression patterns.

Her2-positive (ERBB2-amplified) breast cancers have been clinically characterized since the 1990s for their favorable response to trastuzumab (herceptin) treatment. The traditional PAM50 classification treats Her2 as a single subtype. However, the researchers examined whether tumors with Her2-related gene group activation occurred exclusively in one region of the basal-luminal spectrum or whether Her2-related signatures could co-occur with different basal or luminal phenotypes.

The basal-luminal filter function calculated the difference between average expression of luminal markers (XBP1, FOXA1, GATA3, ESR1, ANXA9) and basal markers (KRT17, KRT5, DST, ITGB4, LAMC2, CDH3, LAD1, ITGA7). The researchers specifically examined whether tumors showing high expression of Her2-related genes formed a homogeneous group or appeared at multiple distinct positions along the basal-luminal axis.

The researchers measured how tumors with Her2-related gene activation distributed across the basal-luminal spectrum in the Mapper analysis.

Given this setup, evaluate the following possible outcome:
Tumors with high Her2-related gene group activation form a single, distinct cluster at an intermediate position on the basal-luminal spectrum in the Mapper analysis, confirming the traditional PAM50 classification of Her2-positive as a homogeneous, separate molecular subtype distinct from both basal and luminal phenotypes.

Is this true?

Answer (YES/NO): NO